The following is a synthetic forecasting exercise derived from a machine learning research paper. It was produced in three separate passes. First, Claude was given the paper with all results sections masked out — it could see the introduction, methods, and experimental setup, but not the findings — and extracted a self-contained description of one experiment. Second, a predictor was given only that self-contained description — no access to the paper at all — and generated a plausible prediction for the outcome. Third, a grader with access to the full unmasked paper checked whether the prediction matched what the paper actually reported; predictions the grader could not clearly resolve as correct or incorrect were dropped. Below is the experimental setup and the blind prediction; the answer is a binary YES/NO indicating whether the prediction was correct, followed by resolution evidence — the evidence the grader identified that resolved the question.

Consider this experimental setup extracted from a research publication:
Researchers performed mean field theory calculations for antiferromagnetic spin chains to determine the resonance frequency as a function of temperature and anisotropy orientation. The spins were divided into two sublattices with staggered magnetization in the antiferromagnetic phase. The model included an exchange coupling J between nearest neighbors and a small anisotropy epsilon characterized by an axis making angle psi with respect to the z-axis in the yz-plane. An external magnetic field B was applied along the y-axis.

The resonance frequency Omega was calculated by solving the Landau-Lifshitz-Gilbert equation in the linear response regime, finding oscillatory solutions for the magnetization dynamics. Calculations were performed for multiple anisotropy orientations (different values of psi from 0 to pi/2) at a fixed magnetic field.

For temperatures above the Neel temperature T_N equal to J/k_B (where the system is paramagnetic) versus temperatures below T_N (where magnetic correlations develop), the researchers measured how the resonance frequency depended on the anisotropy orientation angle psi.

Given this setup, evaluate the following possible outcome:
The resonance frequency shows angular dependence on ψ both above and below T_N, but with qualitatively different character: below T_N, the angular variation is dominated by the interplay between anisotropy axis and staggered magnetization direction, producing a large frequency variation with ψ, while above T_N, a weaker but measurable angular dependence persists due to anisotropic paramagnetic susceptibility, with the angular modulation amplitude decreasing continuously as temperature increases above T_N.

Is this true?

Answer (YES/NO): NO